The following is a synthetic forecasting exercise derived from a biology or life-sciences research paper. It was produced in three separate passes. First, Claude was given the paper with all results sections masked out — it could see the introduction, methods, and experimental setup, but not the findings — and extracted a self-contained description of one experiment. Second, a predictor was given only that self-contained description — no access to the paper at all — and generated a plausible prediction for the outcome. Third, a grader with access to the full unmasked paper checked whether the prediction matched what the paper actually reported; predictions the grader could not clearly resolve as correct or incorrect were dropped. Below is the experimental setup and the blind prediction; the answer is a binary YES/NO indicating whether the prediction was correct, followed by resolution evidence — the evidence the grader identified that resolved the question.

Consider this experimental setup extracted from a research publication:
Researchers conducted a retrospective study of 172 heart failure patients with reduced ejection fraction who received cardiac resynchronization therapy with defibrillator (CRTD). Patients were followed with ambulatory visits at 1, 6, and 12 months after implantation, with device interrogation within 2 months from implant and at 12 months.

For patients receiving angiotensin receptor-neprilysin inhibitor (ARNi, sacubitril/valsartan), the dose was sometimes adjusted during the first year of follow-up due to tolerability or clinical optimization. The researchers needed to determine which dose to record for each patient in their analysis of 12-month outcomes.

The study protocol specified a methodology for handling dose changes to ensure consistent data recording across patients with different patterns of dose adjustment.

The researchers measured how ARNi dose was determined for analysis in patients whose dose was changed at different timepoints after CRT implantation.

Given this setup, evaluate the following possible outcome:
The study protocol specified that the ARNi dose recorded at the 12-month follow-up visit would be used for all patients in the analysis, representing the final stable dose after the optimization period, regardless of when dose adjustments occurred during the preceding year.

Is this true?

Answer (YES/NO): NO